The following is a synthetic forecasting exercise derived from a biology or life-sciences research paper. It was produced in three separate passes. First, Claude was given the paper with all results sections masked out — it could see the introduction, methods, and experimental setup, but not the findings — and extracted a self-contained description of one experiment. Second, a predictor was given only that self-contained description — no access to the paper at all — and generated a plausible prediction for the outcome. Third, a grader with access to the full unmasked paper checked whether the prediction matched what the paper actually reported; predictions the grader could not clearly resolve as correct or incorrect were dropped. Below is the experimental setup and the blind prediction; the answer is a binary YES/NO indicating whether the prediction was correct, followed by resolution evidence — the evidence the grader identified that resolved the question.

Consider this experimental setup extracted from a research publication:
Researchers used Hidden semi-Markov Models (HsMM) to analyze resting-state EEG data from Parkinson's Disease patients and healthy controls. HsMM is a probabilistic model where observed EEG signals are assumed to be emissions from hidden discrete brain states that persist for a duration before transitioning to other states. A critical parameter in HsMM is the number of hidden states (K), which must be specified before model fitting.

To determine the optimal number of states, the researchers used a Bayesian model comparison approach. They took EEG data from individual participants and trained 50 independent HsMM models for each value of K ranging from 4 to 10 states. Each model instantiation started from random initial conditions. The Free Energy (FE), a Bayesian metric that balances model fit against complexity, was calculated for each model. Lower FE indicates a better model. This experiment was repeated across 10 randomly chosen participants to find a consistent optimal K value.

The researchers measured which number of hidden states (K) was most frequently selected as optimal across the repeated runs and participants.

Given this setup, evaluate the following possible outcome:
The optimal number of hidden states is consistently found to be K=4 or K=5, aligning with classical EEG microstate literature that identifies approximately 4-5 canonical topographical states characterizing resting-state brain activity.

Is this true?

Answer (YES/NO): NO